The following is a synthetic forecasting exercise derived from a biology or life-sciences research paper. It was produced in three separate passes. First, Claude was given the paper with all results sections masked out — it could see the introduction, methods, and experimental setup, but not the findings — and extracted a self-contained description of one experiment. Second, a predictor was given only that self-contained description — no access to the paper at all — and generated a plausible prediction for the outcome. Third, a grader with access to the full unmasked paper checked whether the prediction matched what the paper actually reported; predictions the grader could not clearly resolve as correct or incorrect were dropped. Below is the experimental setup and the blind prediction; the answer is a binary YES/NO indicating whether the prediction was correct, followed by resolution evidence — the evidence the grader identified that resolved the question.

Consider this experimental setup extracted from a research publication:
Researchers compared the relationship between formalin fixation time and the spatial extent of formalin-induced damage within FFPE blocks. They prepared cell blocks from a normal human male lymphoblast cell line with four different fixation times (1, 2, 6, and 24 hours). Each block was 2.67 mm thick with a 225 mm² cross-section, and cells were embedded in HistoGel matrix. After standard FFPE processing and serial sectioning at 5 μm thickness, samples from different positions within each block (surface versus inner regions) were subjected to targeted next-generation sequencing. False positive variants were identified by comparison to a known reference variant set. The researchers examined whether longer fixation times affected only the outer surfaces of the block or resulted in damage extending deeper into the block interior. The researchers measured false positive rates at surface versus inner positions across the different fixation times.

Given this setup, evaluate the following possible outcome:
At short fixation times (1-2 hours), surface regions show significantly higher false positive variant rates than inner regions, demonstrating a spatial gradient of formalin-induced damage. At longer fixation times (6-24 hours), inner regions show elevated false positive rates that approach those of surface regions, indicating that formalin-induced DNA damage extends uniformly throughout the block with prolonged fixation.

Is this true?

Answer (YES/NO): NO